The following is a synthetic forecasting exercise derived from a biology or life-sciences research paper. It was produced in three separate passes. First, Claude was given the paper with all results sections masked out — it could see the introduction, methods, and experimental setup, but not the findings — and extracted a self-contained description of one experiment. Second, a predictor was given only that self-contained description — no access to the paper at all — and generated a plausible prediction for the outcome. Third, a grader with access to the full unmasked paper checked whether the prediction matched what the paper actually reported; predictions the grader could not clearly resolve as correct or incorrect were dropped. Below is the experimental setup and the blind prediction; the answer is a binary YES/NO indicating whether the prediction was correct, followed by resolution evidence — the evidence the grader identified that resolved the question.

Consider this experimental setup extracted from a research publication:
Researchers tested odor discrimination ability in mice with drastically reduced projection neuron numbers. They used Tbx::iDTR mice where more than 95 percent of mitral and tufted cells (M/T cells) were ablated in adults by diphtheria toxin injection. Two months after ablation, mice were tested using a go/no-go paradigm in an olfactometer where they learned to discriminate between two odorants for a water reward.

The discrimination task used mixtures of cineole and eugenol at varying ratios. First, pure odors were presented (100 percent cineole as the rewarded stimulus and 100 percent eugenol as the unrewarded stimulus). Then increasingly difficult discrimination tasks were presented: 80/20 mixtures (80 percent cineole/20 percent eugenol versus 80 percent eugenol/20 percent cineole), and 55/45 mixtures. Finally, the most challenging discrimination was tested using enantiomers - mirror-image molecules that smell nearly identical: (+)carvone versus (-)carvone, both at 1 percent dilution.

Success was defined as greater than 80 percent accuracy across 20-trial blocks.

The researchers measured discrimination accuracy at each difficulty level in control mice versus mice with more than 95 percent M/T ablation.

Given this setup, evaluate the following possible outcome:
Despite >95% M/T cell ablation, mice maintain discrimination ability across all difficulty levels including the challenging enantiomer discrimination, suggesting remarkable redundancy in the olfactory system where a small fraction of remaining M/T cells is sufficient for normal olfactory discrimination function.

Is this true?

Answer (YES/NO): NO